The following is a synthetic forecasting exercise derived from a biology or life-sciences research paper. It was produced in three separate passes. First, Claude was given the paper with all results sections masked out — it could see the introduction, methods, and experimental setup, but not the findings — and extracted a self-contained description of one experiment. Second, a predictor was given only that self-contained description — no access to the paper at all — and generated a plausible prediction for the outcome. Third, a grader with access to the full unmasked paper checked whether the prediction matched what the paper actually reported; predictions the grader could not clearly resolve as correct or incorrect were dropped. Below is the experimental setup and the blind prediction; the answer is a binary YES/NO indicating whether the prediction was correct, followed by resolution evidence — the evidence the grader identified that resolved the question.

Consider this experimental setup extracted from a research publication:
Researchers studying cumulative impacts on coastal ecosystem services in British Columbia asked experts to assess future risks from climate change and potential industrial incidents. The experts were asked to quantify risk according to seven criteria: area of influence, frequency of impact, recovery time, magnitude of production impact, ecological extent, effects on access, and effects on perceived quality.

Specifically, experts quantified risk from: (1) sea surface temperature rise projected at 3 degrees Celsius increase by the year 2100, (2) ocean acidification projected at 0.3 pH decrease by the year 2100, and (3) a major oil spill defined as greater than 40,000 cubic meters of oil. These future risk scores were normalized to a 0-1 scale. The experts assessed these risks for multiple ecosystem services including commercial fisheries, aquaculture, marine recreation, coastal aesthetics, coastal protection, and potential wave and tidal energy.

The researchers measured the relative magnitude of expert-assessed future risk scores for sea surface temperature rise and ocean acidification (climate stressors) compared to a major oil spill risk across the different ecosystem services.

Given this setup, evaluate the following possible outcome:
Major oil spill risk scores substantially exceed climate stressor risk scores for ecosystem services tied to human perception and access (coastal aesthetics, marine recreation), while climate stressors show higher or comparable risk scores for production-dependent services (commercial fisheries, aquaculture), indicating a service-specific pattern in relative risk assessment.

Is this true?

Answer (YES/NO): NO